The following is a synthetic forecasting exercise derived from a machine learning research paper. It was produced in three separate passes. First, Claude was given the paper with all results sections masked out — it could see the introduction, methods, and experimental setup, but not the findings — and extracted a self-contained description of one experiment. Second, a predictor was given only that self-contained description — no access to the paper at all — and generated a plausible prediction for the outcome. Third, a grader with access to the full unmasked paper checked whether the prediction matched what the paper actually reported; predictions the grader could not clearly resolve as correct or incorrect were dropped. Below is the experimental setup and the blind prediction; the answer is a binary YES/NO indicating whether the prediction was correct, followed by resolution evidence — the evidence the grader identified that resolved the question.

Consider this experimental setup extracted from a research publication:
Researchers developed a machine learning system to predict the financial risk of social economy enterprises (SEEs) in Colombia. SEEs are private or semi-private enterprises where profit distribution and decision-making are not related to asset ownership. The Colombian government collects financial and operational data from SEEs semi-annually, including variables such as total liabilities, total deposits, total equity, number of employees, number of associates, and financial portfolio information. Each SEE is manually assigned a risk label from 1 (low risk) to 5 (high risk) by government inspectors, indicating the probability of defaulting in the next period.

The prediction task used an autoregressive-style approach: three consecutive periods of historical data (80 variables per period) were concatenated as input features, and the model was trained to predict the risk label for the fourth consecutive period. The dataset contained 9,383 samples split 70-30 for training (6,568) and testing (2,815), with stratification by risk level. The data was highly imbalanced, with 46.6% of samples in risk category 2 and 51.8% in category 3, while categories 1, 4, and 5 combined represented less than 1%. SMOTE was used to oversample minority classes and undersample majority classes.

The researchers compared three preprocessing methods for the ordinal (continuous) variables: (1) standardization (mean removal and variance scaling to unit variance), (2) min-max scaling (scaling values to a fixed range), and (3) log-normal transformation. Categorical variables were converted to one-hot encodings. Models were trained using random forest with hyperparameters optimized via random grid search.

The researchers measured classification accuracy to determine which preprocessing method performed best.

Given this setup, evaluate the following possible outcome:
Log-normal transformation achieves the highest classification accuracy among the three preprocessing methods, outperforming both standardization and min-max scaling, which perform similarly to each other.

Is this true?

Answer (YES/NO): NO